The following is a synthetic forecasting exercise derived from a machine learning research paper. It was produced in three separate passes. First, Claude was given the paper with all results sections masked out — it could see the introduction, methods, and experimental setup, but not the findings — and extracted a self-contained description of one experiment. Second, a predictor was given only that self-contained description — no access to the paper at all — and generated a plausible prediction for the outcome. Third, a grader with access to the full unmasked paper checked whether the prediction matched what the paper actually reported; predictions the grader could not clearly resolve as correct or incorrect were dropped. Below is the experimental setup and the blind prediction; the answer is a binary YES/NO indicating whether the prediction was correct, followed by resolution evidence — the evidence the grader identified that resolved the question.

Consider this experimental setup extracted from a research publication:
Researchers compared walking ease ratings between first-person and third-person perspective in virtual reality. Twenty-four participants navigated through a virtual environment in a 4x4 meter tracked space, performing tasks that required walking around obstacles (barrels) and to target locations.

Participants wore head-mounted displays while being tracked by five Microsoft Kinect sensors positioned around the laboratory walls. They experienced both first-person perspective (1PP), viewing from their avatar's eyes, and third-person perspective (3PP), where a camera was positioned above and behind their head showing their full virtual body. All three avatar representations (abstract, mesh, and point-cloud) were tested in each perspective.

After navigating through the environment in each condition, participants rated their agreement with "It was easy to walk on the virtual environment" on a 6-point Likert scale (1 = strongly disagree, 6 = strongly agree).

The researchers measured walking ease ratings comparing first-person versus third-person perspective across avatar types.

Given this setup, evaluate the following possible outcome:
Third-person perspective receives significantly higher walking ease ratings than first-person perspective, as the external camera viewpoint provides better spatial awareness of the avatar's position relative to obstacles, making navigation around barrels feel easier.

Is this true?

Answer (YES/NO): NO